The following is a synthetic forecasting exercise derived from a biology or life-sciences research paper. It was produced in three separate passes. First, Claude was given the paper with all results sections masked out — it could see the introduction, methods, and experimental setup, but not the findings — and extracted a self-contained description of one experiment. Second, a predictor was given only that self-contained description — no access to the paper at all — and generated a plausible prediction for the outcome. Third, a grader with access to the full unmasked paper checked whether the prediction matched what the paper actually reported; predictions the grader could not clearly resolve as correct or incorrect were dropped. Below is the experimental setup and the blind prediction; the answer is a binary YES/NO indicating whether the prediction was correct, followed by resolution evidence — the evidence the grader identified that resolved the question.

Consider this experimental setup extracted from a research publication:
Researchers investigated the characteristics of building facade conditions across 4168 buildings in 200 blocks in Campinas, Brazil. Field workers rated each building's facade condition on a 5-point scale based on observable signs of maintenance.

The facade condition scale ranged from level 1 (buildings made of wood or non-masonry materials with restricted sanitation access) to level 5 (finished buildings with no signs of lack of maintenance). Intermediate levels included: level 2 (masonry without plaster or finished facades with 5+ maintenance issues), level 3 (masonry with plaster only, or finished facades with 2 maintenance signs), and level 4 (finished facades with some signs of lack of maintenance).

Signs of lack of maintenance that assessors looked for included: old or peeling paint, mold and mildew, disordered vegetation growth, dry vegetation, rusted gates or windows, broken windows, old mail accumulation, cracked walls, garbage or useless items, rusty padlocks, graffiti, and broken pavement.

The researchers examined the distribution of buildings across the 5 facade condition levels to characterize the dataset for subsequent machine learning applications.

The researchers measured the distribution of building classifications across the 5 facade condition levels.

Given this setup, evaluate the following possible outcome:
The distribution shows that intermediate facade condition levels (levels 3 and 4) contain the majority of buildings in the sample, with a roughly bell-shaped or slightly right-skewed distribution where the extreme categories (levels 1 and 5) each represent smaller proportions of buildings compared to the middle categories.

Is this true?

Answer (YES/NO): NO